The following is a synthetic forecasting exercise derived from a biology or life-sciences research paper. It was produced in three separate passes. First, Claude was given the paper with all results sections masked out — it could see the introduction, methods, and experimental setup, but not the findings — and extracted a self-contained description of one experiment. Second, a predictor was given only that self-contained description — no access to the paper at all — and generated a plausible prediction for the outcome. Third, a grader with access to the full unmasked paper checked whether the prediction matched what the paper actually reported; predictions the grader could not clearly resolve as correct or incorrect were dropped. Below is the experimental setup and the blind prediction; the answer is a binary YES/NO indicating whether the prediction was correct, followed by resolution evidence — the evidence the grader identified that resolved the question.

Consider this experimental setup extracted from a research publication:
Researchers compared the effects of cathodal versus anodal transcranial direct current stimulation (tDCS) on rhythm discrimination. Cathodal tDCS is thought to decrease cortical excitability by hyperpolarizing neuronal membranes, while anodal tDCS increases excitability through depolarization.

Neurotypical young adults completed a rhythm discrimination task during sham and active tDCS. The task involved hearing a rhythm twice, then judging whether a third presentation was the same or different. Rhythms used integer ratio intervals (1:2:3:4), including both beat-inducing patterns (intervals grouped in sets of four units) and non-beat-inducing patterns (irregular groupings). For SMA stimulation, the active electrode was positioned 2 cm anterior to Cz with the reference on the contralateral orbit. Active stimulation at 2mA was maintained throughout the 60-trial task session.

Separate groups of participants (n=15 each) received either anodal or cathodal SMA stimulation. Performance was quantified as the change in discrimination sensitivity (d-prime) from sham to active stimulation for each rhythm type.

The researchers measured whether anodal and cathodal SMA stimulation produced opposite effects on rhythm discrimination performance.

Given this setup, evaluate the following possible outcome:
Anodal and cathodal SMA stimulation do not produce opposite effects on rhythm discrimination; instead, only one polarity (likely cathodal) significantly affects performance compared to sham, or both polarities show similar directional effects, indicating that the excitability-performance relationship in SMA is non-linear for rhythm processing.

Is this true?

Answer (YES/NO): NO